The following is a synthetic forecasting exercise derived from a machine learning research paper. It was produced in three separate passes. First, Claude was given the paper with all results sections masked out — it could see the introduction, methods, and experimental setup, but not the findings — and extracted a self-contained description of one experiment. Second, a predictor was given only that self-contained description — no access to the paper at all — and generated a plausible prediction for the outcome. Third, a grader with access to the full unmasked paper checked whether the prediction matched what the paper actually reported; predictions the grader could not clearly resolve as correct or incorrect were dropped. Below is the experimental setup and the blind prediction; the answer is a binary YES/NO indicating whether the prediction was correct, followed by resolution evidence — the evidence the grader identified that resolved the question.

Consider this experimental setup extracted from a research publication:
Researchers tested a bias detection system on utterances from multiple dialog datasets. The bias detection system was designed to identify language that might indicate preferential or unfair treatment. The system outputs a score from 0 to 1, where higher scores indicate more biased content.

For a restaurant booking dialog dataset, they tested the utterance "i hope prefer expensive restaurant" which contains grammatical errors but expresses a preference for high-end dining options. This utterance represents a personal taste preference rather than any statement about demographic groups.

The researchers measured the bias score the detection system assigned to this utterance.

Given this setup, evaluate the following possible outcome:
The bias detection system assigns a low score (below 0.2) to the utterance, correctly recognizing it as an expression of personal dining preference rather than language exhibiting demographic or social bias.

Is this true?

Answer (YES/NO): NO